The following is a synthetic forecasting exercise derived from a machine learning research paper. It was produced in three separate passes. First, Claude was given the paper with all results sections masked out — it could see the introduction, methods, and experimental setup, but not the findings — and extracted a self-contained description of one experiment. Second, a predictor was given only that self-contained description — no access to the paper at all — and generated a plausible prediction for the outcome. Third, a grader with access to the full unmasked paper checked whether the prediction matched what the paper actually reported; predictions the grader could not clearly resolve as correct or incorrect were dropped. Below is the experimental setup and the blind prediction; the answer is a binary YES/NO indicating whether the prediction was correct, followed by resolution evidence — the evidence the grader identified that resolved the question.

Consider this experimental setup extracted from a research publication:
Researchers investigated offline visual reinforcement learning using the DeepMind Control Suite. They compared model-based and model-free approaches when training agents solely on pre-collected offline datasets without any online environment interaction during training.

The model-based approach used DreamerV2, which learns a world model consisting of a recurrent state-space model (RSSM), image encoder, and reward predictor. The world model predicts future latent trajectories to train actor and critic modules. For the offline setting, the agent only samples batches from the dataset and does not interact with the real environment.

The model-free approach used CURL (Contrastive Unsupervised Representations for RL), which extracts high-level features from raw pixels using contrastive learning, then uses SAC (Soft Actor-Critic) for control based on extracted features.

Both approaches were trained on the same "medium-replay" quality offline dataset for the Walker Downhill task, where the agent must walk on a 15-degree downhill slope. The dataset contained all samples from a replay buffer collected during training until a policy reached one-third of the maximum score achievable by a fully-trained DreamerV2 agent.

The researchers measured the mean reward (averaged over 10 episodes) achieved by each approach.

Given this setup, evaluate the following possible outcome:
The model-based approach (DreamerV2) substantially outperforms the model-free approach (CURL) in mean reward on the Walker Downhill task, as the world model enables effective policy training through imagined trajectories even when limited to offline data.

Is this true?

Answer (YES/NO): YES